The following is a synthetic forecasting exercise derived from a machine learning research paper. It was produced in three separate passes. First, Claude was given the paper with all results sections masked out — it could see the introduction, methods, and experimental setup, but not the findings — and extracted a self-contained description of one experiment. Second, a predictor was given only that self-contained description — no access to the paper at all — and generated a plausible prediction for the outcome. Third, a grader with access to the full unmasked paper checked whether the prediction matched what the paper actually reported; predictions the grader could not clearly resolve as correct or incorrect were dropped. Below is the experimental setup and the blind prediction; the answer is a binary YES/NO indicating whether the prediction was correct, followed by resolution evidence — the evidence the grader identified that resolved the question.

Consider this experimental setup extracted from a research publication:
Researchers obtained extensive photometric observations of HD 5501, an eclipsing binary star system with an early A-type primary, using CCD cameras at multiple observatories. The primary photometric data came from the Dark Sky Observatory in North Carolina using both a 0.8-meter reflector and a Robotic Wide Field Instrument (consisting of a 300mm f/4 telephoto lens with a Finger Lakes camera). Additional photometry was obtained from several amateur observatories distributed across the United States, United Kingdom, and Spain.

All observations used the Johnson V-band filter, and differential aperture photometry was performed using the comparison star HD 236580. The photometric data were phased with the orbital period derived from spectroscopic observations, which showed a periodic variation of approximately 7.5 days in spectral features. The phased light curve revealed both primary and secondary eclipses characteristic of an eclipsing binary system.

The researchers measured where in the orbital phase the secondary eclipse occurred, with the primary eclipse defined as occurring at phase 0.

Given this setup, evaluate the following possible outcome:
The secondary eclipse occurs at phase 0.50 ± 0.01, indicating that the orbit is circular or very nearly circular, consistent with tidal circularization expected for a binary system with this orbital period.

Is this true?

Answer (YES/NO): NO